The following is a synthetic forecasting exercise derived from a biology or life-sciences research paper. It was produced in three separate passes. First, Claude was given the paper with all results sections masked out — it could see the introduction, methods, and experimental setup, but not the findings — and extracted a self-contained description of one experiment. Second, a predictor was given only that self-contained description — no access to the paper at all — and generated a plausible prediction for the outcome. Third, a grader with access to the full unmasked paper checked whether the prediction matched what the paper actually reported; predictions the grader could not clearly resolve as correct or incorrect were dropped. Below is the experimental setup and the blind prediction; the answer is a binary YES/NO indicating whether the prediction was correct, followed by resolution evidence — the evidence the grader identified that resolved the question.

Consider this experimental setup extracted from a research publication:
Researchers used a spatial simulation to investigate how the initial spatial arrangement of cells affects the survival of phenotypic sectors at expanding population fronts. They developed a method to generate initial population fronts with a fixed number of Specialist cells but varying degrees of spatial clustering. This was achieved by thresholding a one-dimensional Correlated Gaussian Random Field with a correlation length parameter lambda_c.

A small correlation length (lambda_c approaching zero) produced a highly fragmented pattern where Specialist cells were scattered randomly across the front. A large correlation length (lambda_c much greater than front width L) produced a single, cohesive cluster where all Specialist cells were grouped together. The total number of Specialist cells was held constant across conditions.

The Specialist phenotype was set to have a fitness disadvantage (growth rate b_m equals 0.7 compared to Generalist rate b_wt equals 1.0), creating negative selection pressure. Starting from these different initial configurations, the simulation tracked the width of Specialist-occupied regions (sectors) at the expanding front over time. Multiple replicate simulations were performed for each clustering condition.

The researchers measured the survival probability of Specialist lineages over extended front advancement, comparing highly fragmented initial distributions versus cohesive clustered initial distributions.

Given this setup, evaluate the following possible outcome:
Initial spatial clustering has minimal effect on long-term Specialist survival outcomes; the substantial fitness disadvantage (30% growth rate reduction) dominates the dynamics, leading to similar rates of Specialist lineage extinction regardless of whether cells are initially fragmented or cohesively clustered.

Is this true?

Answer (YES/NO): NO